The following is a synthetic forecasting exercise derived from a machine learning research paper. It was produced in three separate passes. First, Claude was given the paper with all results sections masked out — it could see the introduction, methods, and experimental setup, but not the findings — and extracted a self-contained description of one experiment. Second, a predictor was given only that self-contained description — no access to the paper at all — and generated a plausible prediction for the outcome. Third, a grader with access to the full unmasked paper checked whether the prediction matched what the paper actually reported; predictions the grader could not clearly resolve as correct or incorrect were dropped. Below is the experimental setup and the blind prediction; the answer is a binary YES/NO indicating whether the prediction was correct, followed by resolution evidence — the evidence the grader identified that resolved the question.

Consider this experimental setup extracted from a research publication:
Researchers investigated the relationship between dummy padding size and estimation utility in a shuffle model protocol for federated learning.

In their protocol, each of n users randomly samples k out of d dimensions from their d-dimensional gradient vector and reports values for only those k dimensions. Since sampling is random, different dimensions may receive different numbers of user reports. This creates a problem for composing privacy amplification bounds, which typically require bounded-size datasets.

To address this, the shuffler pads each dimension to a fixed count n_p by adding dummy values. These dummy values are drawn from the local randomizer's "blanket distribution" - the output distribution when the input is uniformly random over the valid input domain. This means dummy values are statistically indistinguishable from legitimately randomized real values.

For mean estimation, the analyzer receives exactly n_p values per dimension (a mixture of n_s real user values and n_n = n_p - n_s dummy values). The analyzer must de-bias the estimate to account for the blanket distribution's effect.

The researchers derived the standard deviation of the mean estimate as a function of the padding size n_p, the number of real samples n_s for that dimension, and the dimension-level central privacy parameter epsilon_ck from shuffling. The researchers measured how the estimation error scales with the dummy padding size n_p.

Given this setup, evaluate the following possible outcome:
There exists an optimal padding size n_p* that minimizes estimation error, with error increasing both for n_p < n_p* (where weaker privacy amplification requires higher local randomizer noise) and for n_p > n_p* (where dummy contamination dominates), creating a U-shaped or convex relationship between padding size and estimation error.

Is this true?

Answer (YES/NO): NO